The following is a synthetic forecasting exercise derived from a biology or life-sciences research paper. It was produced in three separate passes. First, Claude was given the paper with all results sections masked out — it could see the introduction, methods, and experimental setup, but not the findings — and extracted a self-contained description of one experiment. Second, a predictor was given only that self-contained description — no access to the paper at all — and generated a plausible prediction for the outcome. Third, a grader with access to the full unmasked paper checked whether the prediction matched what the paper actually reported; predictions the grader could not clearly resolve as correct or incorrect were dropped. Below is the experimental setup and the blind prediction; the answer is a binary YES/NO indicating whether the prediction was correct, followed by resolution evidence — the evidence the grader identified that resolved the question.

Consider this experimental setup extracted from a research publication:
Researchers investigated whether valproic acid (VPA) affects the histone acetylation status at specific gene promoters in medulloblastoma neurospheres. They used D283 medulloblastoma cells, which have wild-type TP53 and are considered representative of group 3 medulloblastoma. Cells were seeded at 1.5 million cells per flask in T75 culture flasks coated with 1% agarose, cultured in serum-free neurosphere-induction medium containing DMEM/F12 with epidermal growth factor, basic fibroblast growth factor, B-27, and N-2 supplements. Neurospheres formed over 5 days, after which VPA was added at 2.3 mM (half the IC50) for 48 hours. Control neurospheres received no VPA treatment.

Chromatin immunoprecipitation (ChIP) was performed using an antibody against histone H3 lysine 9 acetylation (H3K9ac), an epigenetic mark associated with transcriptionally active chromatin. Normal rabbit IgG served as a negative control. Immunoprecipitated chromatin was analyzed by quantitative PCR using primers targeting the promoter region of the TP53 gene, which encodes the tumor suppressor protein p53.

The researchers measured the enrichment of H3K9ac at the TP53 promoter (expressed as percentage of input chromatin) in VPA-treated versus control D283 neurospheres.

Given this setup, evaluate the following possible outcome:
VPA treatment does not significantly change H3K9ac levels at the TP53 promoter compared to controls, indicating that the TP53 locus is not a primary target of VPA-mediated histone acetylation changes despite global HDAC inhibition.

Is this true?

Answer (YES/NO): NO